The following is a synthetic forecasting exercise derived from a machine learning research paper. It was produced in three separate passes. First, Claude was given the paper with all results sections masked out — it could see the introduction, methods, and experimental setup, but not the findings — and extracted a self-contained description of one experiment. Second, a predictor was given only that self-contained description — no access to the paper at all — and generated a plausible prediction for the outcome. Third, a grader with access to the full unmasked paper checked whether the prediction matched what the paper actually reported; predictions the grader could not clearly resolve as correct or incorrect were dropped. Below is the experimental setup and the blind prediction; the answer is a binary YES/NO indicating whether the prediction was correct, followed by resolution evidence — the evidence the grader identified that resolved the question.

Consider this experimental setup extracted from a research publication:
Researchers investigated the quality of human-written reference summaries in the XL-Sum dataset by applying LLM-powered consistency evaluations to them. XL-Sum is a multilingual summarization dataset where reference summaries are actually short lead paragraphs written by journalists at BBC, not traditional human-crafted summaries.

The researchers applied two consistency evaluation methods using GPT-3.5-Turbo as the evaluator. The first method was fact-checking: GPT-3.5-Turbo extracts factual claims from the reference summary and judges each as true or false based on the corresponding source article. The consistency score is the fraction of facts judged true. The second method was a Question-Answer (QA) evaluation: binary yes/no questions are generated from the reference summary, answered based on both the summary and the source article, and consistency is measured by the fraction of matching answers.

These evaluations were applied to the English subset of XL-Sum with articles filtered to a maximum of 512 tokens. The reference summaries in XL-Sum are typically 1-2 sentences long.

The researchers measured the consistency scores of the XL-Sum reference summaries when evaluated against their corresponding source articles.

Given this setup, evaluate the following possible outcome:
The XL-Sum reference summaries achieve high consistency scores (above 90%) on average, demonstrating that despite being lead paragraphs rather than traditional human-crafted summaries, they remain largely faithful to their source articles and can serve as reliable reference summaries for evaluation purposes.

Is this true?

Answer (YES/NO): NO